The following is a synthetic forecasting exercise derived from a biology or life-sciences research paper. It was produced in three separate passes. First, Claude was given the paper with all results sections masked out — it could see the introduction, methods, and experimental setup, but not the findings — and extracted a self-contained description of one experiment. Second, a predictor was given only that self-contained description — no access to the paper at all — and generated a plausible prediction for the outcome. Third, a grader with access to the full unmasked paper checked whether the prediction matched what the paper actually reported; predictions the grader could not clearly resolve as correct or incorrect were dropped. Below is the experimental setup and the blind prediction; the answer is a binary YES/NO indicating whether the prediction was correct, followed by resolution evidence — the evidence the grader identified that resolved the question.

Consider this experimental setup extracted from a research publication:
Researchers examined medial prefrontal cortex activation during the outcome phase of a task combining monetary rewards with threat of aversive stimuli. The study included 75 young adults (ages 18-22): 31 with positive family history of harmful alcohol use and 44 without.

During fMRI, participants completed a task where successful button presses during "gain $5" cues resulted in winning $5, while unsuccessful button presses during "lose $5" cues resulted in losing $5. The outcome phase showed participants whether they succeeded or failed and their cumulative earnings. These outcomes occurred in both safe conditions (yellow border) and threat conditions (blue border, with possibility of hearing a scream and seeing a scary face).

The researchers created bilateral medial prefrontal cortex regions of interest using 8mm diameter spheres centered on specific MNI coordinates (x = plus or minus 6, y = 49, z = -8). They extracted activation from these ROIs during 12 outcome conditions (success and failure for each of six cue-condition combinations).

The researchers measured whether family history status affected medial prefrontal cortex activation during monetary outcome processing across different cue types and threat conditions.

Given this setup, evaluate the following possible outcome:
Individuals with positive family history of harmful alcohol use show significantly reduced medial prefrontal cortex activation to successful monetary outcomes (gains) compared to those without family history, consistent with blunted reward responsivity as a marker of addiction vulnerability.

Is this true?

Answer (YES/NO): NO